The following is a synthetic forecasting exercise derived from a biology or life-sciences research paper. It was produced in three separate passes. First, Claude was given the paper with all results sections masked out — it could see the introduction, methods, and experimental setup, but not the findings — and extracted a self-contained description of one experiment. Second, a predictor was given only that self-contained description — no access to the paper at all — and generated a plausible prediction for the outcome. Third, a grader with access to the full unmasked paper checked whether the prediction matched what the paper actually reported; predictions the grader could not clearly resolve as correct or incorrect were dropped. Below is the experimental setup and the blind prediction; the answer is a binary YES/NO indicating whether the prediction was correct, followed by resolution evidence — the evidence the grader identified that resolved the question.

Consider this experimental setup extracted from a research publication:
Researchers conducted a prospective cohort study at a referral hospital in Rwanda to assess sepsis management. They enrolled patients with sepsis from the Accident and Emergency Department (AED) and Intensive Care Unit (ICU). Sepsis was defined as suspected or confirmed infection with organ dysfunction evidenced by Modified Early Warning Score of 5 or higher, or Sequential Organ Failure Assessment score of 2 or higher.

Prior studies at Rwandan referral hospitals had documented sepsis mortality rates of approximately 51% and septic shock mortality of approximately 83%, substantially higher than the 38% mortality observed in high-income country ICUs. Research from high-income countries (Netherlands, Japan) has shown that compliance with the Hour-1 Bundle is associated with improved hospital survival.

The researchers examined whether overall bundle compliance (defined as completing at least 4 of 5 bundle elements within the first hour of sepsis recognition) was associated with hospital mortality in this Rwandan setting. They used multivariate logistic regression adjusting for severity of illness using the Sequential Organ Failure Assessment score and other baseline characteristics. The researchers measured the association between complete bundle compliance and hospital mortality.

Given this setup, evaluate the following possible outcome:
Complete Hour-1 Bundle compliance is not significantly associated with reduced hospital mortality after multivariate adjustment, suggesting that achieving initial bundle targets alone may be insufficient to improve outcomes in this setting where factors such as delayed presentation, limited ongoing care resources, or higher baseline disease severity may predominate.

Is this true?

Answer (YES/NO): NO